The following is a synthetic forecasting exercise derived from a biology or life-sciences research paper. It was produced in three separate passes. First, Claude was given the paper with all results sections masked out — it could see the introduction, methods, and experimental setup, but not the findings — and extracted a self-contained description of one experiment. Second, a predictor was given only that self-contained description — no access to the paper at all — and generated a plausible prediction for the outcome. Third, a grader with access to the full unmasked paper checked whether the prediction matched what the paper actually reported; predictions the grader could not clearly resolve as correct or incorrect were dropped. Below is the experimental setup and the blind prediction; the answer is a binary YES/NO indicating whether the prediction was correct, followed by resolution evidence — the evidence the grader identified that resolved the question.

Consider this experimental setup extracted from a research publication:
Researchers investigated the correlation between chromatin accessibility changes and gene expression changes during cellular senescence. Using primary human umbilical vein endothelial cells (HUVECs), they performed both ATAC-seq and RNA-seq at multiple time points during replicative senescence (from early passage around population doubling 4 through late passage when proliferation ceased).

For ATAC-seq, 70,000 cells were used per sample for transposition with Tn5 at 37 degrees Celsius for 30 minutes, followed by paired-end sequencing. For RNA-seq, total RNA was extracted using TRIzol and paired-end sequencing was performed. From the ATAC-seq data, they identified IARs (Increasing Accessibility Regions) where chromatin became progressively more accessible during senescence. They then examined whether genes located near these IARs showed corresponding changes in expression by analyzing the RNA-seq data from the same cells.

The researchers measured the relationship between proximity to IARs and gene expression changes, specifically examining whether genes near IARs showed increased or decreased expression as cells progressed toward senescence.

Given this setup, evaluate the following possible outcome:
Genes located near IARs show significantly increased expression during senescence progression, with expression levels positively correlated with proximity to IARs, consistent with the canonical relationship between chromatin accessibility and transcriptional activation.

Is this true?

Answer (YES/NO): NO